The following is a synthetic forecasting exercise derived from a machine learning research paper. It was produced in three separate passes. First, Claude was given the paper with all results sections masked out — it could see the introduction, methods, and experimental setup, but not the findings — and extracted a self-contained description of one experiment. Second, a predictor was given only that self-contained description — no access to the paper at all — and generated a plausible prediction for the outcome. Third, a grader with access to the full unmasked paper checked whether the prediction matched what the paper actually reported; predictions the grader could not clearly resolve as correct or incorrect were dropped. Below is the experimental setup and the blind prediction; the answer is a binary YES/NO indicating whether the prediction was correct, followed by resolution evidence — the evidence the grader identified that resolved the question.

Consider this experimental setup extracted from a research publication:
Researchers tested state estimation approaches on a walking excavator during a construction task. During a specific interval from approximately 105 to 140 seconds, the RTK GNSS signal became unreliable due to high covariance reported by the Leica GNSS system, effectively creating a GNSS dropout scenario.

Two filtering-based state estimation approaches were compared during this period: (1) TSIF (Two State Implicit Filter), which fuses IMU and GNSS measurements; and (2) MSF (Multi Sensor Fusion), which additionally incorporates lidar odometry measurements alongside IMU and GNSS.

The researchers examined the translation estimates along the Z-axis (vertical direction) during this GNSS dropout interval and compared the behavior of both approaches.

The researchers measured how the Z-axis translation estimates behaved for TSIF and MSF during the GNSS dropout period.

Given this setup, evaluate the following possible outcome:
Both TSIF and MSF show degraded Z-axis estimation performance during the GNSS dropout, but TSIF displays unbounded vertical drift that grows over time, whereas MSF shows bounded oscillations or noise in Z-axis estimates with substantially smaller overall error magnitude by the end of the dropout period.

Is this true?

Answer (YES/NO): NO